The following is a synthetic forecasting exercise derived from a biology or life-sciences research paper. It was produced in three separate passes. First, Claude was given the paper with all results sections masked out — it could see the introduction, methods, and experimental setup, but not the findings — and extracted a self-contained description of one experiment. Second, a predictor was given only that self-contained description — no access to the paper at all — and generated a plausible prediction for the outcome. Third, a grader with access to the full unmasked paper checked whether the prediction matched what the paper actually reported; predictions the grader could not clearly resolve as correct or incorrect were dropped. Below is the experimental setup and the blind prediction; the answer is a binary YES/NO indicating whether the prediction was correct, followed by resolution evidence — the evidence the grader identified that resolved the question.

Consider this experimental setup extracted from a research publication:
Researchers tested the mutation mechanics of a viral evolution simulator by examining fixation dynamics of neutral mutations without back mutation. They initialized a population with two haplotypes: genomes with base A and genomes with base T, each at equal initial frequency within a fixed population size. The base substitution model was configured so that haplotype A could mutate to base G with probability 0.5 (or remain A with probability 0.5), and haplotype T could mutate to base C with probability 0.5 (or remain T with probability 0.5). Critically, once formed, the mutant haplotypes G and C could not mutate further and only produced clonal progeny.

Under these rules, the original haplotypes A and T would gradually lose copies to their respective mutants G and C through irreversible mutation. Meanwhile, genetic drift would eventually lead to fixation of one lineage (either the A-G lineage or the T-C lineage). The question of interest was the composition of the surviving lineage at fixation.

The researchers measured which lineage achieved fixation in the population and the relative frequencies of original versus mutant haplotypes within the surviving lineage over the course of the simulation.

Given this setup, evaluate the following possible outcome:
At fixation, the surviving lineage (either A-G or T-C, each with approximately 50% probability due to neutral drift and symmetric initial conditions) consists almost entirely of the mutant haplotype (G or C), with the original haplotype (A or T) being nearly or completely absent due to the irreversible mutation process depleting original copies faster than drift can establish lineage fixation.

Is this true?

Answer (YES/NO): YES